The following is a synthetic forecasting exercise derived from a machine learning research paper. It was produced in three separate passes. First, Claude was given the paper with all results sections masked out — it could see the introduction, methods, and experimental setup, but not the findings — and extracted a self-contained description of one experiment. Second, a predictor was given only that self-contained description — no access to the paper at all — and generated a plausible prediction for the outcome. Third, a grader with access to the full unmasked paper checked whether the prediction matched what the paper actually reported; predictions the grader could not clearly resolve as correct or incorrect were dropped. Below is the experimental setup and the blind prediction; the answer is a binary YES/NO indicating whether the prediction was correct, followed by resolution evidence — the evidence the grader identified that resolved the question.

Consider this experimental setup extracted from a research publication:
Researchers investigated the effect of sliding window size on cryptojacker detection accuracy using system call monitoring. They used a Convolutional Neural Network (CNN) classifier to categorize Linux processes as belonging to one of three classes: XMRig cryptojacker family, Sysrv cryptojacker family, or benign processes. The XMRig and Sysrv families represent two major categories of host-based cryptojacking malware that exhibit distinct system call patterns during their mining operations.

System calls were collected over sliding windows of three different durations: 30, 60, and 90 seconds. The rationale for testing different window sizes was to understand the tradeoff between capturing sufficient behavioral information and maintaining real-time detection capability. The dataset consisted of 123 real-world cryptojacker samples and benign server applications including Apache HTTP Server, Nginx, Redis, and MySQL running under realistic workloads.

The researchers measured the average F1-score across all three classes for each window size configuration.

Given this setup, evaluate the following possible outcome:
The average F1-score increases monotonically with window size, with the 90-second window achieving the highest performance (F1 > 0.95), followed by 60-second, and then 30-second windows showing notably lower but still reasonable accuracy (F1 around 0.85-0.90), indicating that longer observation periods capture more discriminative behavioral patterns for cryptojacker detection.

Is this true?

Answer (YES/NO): NO